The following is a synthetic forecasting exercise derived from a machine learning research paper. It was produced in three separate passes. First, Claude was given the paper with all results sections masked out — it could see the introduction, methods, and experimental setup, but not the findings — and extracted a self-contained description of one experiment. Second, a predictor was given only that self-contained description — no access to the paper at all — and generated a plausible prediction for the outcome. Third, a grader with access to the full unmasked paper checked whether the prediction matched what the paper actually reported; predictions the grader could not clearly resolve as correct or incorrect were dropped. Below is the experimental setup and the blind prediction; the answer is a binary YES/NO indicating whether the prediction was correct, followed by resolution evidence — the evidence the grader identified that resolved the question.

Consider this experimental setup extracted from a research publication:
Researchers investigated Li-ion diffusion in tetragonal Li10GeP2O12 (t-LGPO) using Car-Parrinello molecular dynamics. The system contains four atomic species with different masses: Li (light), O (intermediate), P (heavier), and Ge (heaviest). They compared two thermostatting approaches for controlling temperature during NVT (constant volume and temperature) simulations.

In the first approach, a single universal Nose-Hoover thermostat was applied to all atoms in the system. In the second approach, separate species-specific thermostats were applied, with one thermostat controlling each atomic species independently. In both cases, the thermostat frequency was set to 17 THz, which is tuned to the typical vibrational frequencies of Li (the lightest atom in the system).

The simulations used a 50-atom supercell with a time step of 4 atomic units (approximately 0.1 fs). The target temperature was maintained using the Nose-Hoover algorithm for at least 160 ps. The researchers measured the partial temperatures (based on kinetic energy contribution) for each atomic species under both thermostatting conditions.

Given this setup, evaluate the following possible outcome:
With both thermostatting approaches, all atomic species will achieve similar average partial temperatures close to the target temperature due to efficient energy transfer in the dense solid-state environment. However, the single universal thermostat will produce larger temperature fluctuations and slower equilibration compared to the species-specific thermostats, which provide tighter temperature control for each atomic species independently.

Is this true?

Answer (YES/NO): NO